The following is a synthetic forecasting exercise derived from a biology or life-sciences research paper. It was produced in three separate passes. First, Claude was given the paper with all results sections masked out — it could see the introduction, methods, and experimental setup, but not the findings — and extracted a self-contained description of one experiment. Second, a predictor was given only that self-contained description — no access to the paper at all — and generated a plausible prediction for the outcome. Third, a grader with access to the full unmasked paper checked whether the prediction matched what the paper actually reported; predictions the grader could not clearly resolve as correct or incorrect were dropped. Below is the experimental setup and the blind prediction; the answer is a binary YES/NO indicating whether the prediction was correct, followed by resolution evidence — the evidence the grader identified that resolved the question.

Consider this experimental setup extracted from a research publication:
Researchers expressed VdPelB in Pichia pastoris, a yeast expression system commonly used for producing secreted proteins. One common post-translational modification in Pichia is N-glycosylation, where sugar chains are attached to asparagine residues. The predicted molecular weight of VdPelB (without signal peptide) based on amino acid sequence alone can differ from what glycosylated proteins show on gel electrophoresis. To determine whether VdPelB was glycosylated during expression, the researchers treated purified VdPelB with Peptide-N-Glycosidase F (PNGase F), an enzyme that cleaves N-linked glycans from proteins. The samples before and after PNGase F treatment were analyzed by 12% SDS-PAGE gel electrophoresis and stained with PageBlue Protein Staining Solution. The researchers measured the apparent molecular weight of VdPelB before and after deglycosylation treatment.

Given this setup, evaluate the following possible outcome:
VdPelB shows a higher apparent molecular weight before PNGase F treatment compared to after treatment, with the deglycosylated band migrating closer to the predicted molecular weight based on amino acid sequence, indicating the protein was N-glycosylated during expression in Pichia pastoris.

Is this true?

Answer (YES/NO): NO